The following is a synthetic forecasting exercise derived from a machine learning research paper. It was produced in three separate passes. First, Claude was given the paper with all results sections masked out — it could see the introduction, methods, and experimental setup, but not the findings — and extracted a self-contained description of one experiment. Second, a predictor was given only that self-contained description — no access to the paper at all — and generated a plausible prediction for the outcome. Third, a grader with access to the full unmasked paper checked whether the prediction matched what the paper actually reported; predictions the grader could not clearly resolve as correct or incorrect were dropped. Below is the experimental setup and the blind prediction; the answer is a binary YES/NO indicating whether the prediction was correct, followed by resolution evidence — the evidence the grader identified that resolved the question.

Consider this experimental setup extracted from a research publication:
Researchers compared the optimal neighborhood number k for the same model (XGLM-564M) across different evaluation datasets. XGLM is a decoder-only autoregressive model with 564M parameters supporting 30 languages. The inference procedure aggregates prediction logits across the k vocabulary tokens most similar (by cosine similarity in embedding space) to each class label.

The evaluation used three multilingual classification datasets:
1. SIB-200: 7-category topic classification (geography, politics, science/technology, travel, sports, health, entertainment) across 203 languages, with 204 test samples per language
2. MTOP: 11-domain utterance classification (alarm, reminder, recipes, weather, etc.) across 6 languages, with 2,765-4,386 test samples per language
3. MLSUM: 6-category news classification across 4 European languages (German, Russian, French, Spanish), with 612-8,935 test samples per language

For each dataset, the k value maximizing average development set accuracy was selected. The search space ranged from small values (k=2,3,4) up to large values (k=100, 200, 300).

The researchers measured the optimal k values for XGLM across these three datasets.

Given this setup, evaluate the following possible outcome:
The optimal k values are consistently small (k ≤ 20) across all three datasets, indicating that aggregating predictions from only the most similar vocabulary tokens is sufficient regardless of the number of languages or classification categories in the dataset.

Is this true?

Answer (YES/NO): NO